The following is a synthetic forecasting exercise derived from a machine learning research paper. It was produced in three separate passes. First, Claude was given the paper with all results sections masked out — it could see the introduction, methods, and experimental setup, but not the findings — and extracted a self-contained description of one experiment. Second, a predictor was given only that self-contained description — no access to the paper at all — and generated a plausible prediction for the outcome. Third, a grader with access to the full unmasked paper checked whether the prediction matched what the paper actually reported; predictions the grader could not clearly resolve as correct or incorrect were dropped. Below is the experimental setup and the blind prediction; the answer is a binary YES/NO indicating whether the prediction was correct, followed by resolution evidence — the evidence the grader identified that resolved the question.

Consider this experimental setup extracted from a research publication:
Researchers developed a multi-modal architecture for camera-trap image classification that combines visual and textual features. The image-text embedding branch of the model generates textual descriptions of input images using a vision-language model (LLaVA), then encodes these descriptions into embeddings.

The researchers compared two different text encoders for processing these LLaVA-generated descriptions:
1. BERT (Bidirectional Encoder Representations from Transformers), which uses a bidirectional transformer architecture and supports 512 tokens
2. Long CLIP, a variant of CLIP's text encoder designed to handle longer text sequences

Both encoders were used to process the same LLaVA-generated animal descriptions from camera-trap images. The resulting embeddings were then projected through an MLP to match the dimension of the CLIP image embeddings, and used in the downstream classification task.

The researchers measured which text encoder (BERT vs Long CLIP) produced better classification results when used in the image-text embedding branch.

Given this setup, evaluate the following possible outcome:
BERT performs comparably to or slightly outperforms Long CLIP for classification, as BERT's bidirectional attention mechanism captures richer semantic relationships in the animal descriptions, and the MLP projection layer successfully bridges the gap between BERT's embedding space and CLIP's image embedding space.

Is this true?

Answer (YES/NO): NO